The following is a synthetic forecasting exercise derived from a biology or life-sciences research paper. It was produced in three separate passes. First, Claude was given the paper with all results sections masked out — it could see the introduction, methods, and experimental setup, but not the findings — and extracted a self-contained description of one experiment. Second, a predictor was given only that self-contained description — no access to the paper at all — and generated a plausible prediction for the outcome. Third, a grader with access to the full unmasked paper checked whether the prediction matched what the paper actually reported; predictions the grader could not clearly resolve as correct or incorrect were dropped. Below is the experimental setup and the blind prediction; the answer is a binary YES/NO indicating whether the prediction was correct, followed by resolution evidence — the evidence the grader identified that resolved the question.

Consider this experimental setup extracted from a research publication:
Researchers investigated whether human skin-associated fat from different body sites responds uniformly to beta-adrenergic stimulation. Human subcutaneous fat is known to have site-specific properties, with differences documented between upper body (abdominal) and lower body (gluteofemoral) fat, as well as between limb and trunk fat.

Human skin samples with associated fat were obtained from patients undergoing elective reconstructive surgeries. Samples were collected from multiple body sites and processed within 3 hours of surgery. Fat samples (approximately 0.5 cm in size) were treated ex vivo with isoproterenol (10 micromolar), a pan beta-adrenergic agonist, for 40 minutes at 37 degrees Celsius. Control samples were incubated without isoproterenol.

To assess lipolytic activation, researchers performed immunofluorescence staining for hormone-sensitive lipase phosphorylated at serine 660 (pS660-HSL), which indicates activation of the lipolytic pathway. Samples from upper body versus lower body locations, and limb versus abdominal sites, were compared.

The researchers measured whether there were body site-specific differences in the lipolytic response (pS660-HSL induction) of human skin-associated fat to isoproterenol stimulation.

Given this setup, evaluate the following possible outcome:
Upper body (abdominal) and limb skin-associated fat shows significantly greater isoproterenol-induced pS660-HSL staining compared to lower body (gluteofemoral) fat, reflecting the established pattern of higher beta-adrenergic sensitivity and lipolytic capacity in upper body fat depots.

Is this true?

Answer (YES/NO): NO